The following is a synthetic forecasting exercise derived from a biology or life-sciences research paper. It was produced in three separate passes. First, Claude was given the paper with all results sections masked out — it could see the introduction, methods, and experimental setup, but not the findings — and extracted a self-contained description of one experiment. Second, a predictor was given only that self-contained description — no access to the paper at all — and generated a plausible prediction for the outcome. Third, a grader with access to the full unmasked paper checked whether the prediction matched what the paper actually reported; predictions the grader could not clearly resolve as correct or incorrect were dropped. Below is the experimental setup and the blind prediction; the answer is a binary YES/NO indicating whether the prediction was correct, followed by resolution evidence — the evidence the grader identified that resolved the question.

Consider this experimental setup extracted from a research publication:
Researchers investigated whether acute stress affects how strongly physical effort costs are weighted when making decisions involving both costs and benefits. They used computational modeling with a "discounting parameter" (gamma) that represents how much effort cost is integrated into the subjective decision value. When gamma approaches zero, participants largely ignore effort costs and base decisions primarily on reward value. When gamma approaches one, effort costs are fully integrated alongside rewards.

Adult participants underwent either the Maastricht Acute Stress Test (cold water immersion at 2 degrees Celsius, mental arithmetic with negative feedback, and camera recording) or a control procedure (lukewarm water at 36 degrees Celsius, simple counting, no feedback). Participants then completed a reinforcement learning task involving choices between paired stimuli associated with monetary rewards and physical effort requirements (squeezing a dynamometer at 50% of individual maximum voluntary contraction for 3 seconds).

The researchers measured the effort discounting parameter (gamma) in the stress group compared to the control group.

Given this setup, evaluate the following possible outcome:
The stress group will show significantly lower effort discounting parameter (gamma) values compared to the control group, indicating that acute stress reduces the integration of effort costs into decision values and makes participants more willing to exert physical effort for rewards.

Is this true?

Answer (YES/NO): NO